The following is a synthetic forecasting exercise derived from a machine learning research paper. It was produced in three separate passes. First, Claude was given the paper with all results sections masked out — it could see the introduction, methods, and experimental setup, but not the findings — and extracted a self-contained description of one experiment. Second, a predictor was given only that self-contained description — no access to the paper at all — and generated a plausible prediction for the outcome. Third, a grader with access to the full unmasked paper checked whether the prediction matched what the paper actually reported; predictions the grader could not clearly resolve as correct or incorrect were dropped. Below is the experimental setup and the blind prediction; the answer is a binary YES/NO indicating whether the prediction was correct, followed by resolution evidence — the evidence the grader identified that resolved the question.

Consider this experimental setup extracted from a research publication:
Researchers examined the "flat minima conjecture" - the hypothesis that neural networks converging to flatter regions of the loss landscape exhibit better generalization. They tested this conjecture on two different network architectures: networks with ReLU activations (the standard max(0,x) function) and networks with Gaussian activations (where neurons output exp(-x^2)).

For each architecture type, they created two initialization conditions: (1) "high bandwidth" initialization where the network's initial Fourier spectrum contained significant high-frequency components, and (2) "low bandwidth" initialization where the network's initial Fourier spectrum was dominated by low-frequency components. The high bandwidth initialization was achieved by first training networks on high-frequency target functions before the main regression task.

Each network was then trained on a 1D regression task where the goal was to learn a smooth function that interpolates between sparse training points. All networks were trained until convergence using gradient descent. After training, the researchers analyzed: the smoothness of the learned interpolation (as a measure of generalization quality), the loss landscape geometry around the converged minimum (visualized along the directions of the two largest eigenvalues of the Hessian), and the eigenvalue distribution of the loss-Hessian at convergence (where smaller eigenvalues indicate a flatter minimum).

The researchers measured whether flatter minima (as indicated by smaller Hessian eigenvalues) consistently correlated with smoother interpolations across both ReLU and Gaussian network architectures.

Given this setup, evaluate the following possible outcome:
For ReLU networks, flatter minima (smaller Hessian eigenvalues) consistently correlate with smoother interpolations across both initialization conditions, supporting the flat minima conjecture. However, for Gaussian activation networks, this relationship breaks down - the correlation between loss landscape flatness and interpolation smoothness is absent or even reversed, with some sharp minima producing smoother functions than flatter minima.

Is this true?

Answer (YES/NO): YES